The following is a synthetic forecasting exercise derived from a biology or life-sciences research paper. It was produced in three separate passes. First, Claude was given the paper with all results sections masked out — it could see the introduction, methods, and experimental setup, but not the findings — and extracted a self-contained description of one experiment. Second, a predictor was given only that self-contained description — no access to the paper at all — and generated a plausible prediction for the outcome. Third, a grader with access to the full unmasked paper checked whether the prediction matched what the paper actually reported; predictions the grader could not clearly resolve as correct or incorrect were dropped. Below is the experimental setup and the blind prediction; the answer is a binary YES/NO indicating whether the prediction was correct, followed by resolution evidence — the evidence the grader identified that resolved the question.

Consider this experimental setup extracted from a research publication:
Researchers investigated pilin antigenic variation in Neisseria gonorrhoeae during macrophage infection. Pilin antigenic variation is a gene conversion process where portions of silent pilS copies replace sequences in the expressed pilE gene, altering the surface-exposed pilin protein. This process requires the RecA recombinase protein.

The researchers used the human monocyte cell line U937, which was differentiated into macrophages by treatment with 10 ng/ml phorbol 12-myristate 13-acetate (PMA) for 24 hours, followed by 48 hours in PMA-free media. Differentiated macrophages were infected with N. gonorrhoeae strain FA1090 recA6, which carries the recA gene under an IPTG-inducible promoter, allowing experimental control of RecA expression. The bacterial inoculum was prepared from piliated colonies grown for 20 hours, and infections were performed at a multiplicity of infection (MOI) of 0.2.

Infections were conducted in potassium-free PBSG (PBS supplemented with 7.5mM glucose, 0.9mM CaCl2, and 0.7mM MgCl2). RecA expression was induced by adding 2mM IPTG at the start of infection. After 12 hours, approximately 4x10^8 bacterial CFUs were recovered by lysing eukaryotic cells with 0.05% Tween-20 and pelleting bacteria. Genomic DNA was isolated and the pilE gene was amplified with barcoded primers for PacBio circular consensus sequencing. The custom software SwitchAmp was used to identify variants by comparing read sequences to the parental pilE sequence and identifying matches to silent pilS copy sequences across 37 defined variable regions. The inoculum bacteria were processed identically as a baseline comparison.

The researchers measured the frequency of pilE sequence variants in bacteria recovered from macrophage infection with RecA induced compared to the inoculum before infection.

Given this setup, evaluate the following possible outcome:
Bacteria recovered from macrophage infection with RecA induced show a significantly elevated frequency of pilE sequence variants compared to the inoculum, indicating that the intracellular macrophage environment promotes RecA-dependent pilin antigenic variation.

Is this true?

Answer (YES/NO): NO